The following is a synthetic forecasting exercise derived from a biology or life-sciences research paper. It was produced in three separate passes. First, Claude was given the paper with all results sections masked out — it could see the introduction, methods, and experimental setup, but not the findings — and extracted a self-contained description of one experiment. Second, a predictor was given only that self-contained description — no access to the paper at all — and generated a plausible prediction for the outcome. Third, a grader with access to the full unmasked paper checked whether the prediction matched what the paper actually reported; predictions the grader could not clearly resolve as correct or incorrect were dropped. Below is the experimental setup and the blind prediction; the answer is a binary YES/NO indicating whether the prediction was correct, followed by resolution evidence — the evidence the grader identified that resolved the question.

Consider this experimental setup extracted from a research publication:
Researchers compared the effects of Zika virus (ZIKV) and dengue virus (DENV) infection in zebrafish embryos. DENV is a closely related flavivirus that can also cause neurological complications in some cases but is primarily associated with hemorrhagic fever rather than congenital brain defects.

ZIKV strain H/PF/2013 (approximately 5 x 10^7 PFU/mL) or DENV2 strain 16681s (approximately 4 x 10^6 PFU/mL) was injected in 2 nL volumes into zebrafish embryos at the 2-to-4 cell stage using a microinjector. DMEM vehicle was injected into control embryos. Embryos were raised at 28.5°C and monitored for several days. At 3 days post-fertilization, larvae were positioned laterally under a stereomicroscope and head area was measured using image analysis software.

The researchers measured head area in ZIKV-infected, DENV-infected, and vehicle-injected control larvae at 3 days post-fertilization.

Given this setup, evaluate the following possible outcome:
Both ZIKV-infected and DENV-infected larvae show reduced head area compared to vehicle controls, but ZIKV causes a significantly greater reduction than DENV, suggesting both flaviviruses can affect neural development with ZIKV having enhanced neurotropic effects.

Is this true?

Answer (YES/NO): NO